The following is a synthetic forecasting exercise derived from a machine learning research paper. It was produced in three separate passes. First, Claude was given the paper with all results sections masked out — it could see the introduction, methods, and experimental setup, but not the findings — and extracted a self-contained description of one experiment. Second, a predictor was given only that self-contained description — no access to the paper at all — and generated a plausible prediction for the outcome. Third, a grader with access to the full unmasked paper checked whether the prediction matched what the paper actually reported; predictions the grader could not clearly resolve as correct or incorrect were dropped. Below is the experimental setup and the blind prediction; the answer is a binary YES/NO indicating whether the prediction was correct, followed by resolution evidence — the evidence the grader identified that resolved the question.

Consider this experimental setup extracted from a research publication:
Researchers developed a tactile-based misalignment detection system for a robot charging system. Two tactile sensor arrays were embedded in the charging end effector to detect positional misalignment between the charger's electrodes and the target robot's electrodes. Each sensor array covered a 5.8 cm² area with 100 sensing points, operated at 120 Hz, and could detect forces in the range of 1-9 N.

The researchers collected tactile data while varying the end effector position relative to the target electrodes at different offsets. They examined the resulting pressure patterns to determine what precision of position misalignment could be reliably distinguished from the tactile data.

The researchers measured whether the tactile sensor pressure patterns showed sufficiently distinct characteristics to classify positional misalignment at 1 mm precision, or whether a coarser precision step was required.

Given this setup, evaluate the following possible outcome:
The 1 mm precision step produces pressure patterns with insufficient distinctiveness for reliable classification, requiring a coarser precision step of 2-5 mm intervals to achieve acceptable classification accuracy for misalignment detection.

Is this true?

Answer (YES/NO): YES